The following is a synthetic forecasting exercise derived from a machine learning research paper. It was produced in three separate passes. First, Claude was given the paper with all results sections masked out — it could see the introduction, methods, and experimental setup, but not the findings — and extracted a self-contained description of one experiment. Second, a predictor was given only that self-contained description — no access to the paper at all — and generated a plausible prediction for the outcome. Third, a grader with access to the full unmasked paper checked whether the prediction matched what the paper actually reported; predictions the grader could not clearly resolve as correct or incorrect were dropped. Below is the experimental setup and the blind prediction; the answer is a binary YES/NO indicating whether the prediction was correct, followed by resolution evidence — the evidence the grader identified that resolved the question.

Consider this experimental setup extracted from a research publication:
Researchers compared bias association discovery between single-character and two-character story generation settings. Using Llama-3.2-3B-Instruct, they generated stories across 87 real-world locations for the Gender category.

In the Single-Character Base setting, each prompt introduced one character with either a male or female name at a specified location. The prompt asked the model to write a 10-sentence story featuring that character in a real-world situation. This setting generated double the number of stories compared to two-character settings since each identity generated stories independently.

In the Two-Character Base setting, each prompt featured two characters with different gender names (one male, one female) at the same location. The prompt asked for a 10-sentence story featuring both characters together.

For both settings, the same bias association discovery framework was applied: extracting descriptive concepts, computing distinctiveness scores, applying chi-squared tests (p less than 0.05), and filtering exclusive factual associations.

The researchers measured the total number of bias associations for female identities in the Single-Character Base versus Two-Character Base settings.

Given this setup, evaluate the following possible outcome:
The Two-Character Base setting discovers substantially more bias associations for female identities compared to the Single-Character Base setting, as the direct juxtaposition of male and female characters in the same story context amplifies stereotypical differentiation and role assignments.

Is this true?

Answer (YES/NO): YES